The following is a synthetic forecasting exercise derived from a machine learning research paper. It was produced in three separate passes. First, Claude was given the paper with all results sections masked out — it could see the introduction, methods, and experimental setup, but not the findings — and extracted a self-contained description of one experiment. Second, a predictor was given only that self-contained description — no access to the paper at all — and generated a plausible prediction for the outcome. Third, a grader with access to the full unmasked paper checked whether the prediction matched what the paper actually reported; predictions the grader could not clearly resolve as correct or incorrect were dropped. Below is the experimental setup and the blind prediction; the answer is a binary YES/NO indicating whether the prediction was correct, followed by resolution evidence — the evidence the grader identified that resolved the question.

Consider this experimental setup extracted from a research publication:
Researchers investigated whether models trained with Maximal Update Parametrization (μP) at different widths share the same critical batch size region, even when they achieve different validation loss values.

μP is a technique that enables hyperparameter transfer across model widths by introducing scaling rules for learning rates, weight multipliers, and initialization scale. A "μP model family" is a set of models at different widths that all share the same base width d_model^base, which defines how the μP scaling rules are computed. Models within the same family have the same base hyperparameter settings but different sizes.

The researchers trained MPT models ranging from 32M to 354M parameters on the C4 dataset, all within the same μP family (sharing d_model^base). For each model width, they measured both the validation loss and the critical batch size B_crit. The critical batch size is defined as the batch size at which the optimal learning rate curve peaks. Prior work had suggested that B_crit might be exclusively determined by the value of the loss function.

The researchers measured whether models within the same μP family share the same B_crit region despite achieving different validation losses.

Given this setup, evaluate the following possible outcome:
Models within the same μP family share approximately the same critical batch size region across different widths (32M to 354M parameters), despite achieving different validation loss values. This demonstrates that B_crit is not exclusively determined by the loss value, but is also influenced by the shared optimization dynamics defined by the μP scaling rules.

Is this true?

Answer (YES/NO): YES